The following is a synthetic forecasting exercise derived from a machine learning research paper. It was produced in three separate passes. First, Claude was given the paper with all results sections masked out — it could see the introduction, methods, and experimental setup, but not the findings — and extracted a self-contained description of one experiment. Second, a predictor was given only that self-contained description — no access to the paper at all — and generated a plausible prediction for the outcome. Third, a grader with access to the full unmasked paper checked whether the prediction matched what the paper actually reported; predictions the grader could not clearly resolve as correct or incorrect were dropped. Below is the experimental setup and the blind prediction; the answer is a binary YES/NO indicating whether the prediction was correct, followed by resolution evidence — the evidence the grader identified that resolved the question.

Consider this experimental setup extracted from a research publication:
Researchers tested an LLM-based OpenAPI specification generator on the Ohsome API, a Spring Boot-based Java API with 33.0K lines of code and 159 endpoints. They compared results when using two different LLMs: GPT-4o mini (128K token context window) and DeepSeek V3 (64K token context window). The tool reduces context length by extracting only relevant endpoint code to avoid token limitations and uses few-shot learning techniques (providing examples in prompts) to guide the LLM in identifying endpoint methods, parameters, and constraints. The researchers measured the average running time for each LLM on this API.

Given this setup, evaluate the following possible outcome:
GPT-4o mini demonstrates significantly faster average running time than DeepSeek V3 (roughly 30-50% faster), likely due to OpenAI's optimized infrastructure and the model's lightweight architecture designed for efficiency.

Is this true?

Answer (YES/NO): NO